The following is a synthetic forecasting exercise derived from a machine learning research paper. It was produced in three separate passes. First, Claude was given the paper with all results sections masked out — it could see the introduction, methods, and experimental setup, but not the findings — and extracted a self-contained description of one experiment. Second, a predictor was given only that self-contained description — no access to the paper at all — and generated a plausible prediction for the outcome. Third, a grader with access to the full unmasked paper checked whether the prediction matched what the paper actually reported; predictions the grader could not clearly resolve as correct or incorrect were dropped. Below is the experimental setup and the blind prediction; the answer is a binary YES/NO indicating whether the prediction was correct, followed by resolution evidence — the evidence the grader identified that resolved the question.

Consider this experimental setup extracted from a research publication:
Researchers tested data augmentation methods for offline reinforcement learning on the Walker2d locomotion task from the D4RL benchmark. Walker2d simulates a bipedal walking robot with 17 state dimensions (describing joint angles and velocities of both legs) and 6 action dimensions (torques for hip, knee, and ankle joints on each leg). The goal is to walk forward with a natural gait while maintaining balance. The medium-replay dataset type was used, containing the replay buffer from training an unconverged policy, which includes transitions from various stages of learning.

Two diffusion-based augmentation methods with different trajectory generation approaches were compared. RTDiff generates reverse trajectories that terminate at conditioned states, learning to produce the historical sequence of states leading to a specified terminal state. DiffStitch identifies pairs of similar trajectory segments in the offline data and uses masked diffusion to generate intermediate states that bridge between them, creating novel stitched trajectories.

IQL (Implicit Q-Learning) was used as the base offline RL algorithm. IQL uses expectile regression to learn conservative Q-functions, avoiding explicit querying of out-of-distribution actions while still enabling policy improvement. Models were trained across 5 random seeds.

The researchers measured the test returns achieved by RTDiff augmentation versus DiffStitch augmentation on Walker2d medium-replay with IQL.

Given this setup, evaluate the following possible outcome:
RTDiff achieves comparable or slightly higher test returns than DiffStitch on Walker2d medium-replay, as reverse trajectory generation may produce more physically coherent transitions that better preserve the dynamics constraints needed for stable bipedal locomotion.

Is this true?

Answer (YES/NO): NO